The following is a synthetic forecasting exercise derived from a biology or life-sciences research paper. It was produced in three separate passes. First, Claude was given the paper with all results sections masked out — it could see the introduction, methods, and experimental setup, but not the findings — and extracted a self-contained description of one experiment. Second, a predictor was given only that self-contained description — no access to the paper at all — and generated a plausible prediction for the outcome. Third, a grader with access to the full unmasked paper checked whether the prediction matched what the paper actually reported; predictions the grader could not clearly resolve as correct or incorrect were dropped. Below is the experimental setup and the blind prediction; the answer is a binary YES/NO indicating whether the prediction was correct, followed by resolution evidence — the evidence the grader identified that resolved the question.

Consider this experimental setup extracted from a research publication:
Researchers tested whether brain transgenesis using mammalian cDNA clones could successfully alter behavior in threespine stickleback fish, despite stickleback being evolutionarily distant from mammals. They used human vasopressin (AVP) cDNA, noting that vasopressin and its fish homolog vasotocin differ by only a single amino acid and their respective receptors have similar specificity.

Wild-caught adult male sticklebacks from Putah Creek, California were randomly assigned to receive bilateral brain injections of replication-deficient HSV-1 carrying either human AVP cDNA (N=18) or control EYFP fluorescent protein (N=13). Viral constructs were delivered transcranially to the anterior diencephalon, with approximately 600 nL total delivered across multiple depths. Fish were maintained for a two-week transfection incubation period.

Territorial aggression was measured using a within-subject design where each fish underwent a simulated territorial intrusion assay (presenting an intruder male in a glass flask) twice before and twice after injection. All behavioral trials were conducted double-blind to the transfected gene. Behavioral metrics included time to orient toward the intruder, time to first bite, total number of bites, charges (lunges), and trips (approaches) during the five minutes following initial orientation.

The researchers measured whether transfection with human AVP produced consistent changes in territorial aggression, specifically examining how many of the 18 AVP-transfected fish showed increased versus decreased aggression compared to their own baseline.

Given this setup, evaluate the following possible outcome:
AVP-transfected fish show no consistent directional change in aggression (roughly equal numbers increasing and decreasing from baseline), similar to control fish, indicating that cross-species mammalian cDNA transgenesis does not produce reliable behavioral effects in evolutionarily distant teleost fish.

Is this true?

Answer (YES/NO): NO